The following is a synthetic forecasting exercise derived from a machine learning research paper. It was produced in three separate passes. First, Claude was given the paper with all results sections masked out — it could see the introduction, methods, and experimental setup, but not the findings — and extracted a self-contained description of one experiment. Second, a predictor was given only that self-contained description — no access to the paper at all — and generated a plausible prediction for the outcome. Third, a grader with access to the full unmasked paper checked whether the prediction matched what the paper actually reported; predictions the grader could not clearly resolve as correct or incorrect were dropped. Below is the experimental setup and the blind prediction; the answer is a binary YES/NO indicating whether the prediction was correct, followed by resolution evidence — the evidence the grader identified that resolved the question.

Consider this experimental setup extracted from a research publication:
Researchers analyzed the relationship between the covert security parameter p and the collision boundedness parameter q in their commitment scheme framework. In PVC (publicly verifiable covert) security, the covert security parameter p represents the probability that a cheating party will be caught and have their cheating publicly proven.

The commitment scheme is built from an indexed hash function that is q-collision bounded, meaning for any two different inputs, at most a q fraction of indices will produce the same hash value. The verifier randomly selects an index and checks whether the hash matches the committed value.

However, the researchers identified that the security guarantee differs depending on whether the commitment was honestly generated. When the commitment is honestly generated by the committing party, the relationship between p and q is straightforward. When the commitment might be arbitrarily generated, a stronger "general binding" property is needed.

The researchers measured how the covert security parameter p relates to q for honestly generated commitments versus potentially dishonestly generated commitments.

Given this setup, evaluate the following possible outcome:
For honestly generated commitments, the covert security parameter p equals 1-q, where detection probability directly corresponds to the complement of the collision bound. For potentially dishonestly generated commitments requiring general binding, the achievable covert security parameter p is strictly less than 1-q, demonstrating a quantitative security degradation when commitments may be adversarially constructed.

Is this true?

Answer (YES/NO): YES